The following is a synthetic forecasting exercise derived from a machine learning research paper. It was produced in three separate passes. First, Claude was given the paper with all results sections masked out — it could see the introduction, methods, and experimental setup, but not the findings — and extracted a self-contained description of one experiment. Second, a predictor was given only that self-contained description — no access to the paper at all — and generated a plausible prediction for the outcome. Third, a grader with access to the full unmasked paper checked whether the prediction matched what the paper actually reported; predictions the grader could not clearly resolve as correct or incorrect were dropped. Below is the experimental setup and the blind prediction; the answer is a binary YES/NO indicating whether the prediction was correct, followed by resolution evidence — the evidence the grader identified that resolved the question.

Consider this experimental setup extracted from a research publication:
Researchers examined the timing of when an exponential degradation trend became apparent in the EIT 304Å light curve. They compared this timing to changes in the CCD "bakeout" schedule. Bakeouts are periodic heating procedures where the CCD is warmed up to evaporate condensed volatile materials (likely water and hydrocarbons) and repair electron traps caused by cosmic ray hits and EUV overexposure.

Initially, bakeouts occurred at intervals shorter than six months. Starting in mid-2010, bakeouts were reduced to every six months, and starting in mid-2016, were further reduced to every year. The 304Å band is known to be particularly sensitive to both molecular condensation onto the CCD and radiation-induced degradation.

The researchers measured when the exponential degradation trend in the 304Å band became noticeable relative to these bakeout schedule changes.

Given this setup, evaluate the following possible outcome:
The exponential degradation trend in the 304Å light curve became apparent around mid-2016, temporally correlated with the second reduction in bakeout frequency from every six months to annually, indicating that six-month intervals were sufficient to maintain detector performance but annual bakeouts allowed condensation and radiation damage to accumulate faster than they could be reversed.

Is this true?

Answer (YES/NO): NO